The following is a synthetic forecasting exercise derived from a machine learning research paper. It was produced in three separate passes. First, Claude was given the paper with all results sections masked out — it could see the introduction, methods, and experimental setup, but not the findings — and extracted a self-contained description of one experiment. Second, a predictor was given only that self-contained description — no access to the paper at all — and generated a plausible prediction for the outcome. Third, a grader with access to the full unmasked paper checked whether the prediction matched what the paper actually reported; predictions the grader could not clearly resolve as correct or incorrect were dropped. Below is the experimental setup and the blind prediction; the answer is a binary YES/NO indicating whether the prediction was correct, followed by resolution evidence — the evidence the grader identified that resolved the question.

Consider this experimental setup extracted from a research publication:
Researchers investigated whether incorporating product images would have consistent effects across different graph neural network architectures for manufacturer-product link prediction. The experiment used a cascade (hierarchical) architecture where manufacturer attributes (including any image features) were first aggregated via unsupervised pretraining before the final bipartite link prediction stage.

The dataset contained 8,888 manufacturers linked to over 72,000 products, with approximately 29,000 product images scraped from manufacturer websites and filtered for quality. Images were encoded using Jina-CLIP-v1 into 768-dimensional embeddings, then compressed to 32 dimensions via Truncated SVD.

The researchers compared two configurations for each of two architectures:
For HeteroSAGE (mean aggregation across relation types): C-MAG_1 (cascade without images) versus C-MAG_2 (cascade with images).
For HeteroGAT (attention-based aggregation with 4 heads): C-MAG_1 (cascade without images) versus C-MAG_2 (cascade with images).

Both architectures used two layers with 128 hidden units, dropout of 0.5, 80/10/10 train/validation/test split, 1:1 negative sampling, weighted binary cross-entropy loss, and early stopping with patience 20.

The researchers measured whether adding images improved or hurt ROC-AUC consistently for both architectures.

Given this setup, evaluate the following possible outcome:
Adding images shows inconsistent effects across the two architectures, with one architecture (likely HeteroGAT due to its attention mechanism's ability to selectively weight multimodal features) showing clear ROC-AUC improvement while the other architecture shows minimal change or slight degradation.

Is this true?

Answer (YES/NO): NO